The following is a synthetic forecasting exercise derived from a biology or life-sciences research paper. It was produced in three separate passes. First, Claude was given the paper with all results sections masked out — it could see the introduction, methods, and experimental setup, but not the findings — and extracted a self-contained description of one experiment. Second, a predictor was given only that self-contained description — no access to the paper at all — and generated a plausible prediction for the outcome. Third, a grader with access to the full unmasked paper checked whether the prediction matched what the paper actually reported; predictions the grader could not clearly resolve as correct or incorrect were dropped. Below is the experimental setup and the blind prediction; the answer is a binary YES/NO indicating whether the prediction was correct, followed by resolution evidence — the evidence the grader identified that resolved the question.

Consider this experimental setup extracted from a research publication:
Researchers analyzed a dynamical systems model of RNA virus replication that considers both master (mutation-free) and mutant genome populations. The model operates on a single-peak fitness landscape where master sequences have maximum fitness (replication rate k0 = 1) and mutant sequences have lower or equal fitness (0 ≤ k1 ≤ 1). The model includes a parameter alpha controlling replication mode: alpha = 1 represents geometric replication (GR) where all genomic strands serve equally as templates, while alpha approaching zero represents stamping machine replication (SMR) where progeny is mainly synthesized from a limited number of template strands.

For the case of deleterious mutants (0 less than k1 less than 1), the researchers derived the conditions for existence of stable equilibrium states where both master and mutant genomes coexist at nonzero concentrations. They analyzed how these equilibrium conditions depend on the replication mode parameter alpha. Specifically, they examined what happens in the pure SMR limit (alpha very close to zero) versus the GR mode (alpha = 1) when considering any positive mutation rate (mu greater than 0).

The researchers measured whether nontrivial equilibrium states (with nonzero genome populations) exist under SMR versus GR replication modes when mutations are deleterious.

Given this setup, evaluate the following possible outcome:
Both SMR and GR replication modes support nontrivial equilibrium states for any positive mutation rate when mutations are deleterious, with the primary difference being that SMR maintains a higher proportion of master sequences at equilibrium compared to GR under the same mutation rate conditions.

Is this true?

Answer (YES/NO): NO